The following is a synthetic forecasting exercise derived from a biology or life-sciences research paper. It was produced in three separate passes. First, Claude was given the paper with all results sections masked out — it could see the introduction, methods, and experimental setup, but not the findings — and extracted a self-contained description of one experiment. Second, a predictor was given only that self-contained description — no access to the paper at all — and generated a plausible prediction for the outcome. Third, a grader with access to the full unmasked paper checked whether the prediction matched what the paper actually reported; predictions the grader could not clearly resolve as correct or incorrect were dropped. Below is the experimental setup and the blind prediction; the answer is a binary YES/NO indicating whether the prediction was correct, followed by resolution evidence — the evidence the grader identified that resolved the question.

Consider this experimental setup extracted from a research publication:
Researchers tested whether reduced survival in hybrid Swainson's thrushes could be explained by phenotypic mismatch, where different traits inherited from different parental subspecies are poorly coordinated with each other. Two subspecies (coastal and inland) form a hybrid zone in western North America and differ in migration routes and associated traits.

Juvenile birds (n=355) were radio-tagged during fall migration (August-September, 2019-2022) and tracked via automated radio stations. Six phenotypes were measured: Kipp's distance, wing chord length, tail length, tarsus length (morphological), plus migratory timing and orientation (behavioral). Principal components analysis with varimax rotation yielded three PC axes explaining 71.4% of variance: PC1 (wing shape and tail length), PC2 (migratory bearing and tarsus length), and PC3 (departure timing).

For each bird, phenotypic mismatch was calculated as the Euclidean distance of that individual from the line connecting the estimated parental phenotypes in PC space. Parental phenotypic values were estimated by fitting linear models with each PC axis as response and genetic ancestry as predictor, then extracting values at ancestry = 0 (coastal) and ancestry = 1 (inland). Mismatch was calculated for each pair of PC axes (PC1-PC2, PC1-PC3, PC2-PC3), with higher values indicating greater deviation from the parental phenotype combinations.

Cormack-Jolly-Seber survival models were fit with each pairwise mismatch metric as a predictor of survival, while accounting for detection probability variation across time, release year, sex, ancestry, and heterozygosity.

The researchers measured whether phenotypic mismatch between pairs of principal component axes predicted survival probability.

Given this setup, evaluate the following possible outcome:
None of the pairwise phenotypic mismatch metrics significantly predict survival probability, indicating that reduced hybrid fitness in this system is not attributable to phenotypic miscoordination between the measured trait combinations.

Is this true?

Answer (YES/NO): YES